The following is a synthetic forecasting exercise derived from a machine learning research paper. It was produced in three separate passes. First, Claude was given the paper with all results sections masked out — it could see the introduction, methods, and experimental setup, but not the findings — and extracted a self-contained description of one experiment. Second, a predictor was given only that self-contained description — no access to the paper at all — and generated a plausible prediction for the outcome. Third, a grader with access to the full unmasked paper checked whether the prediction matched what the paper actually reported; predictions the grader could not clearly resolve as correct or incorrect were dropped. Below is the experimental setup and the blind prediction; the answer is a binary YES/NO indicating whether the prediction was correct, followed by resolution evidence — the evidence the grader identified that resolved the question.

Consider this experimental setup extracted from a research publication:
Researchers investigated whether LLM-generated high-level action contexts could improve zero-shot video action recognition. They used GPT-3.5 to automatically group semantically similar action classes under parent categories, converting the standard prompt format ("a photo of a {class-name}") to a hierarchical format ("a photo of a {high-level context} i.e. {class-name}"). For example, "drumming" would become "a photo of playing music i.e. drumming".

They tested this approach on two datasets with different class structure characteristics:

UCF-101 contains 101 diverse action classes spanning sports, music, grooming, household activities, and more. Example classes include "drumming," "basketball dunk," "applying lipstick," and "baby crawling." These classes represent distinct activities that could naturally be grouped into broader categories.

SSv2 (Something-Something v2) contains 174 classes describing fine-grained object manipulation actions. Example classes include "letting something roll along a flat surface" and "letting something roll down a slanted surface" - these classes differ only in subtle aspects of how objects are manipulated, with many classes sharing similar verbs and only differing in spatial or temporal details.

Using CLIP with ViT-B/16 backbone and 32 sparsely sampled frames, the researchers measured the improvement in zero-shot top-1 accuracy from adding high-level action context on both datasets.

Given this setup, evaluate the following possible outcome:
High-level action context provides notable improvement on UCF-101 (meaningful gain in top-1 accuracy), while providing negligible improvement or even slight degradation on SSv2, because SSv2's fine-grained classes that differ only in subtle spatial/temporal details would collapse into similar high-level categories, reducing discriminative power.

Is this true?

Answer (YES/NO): YES